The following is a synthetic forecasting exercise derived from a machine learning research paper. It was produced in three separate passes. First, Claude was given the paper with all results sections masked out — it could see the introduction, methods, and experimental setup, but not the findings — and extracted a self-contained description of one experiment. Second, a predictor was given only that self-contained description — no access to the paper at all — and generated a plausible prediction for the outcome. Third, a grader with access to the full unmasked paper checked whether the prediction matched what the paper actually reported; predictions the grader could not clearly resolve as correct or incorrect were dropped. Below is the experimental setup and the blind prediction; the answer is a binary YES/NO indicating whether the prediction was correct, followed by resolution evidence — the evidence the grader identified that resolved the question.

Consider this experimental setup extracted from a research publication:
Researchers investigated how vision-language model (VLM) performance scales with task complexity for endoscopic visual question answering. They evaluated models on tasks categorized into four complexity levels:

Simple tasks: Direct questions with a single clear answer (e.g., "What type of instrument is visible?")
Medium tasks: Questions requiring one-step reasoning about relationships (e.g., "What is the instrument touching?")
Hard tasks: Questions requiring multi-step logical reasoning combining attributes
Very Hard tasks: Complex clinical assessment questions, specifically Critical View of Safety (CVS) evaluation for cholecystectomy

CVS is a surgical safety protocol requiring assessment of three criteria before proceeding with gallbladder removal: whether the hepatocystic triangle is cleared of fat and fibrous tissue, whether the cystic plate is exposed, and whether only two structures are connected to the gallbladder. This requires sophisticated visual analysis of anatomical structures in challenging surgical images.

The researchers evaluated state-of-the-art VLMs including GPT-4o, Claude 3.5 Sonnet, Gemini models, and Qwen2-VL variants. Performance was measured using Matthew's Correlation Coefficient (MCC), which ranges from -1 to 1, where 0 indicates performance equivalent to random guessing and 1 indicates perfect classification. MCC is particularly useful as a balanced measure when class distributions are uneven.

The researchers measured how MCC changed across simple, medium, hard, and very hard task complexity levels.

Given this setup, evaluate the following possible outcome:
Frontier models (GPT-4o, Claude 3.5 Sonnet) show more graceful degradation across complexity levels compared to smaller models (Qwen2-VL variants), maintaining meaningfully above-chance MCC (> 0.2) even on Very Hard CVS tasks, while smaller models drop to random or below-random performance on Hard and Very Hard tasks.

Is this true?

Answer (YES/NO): NO